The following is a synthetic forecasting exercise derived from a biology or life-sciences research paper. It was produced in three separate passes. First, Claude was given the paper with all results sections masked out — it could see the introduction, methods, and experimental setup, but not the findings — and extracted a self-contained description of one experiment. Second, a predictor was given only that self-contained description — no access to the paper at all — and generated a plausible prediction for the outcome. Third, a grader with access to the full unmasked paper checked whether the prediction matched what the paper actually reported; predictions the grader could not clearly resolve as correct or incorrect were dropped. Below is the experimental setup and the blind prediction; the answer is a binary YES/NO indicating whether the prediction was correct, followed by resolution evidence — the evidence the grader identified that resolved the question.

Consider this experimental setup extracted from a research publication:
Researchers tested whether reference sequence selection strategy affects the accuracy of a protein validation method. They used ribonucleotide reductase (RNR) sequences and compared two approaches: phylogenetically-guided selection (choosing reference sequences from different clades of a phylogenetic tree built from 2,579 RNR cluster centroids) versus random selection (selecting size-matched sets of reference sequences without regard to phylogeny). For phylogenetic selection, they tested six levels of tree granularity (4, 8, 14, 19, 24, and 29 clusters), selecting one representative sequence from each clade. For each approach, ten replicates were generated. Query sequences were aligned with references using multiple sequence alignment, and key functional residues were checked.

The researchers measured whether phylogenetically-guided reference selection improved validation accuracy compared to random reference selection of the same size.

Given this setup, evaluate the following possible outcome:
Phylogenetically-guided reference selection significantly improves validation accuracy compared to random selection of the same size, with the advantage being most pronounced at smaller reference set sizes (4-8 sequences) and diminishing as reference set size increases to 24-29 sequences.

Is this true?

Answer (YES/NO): NO